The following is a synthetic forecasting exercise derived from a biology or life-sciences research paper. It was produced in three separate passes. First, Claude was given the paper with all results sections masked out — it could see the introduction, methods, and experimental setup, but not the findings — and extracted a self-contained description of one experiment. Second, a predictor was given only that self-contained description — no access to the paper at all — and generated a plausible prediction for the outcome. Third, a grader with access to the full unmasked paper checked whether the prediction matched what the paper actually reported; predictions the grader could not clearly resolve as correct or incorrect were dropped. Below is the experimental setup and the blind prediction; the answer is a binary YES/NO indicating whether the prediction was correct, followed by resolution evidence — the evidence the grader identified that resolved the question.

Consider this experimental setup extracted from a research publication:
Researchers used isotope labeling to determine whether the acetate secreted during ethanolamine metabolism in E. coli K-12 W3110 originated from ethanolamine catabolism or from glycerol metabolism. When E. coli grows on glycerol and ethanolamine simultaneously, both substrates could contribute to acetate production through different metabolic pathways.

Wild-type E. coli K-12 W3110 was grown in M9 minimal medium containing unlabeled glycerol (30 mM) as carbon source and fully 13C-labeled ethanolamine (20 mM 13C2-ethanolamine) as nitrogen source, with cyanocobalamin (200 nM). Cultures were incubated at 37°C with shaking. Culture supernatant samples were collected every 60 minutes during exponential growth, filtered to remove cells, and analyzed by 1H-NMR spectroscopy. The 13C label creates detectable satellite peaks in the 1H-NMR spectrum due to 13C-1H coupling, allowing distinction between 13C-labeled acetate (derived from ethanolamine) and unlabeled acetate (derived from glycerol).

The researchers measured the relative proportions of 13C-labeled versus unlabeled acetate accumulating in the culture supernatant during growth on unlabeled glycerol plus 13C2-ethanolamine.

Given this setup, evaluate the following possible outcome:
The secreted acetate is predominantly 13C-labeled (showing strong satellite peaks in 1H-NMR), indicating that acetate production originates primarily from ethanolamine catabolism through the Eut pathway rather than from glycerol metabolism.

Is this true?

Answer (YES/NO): NO